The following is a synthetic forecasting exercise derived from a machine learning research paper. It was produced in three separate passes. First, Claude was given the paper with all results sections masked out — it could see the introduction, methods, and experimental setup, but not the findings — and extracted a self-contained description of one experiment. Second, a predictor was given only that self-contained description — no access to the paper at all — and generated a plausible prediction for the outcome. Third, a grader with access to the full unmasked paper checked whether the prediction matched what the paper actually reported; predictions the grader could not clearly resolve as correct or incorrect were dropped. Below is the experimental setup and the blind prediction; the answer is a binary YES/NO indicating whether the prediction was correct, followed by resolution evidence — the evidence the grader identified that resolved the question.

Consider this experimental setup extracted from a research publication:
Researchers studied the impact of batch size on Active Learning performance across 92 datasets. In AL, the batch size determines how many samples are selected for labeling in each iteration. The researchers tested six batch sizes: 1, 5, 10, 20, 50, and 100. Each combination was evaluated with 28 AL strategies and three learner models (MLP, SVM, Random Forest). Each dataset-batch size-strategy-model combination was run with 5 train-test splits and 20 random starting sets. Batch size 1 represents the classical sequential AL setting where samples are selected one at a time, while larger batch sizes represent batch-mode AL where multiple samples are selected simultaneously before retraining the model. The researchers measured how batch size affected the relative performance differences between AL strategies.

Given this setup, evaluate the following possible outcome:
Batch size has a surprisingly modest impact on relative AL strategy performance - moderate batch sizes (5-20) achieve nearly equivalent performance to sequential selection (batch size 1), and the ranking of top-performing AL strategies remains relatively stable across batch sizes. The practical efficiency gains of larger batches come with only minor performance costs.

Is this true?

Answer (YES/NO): NO